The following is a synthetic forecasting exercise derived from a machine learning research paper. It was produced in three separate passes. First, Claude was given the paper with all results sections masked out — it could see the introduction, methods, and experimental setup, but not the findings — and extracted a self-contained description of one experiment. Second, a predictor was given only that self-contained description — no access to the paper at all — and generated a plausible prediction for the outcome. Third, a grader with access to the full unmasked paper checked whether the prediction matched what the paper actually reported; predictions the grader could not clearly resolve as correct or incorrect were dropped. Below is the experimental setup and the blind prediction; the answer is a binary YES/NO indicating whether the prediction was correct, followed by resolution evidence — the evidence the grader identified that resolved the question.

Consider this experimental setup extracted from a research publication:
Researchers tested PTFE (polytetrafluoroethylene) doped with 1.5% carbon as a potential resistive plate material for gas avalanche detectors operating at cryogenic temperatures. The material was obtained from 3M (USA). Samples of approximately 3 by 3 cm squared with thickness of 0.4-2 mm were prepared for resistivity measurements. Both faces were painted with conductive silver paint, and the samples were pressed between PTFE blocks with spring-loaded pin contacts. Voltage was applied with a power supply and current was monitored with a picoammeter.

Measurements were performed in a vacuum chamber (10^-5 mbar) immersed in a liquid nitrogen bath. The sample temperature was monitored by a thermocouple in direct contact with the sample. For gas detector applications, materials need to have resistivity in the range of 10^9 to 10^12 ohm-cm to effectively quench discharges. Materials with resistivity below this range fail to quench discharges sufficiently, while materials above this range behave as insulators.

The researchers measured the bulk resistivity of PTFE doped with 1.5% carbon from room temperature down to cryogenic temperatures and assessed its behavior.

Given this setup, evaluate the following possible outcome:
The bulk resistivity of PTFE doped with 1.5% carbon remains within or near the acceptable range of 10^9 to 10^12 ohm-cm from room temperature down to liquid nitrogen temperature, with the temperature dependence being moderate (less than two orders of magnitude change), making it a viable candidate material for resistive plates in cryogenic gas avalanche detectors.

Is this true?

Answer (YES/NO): NO